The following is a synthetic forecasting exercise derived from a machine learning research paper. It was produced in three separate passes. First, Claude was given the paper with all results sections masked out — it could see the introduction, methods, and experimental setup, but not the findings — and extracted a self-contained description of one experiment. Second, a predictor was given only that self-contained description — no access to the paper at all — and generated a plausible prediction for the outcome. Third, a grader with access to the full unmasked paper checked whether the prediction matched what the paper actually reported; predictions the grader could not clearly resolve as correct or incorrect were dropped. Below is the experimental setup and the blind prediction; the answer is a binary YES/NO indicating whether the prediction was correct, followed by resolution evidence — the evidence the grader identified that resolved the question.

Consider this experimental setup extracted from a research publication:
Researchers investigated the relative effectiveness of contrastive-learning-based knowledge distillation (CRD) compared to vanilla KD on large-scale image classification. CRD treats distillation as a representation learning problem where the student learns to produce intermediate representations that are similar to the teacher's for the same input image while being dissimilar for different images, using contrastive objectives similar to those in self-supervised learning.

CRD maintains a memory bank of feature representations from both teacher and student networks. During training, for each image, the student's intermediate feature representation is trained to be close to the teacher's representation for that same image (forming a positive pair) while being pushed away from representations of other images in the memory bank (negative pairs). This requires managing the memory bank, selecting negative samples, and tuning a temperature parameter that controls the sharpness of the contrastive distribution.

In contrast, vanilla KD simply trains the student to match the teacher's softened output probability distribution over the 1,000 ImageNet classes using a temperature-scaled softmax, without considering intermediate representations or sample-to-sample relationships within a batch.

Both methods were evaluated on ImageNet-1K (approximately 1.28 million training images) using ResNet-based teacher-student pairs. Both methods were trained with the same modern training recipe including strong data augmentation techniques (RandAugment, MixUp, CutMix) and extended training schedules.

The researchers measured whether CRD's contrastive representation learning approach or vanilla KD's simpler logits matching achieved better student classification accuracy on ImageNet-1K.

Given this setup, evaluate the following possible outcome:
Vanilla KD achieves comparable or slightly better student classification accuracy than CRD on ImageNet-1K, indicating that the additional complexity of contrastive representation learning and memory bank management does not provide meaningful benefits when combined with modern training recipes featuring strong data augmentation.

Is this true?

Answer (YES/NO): YES